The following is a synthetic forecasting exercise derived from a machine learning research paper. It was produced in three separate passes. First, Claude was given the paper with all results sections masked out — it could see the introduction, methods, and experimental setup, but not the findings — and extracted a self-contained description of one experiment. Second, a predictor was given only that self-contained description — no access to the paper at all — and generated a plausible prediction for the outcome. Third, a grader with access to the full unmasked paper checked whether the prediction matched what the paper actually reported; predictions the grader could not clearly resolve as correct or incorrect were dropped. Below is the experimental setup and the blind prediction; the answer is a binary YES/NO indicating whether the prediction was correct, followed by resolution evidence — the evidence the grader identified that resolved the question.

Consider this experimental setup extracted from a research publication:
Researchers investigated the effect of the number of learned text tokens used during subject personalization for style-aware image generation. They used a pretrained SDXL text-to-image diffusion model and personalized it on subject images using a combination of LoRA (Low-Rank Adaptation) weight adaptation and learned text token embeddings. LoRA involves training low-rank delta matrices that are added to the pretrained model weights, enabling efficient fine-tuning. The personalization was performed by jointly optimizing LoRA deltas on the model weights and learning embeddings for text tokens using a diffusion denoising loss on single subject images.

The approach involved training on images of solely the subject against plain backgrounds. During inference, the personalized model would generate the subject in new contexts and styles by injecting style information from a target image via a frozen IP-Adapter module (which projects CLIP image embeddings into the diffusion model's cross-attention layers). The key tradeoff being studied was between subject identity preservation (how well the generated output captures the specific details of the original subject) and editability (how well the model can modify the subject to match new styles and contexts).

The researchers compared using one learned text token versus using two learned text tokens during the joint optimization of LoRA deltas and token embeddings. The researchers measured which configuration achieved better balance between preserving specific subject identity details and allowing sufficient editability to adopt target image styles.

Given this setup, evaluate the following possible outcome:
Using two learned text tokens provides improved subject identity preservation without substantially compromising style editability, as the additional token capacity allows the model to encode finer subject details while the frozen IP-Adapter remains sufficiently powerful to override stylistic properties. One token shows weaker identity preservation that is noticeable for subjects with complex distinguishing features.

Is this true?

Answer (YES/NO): NO